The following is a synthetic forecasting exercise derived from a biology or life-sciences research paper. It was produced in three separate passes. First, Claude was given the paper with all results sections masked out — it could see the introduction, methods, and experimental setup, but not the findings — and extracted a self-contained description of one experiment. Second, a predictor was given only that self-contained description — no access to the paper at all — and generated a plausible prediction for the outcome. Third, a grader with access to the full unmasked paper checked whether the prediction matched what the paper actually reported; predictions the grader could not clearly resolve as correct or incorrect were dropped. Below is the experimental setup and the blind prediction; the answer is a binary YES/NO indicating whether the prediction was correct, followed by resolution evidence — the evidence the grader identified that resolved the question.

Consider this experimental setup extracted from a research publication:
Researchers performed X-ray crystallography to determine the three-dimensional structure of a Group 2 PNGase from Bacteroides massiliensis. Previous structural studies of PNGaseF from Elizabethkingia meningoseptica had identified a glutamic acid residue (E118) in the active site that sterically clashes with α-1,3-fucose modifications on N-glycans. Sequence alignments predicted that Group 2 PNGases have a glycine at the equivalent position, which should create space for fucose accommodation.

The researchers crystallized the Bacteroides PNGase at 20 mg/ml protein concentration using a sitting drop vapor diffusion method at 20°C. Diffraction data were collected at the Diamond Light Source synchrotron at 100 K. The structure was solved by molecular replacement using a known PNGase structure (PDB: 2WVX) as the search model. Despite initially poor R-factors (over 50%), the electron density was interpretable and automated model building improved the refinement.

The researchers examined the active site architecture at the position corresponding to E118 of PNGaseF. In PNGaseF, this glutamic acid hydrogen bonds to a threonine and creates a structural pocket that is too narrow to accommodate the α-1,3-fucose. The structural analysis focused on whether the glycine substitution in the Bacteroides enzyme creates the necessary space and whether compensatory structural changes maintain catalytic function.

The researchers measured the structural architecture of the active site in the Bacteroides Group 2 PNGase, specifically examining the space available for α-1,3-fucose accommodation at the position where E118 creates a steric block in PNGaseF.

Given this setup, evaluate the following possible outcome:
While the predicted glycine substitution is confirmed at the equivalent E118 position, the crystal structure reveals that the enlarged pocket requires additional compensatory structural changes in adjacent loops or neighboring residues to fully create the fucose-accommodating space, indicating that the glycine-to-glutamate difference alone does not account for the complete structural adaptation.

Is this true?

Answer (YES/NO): NO